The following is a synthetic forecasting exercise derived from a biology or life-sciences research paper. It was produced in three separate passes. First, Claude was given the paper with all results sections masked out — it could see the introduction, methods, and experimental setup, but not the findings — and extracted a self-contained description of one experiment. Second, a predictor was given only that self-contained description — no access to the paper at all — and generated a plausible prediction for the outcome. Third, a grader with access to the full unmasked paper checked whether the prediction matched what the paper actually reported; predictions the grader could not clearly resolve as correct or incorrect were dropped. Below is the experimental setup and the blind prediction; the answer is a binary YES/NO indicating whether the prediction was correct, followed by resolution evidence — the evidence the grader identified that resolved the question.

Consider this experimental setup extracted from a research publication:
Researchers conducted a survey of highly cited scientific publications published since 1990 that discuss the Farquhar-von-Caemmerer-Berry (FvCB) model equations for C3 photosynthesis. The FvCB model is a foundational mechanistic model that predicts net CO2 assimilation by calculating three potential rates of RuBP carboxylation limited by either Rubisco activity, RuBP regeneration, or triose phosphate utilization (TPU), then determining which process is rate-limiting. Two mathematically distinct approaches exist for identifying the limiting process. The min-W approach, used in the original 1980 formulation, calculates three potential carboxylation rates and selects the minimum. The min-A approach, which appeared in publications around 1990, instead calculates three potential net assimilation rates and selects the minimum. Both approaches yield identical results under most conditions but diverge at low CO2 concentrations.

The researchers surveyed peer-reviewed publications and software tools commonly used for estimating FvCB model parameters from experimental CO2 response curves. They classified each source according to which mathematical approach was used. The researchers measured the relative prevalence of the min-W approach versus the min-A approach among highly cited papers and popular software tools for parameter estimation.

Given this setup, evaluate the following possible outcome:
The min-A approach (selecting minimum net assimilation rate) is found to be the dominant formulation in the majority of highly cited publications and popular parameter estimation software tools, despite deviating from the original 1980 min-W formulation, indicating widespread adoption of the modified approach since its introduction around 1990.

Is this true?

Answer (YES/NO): YES